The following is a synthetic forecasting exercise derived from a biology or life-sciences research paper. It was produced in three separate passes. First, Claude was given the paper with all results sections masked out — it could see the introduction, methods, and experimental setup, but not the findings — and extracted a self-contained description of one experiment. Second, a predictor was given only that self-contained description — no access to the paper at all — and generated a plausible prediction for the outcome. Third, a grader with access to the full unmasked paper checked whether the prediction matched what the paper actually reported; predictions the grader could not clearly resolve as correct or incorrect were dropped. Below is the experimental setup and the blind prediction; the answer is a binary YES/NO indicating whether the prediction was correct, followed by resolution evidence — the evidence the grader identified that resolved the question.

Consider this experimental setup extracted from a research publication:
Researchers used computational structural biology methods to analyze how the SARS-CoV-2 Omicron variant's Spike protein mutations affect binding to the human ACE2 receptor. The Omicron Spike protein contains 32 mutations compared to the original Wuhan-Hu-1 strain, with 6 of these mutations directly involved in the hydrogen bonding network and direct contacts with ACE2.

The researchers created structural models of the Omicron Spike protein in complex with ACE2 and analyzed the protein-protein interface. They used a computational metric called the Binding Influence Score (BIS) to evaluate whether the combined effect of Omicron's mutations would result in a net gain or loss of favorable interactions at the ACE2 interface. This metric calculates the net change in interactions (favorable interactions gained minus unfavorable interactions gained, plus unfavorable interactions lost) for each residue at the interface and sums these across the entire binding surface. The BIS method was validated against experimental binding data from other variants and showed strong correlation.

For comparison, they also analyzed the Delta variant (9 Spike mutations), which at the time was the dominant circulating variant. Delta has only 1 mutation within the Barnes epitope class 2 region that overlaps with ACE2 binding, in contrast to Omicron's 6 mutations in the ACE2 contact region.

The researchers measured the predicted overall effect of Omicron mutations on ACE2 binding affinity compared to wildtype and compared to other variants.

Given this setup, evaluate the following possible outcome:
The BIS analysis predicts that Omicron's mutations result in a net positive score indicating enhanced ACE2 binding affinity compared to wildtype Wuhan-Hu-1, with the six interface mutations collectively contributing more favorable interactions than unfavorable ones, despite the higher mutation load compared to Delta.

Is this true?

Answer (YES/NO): NO